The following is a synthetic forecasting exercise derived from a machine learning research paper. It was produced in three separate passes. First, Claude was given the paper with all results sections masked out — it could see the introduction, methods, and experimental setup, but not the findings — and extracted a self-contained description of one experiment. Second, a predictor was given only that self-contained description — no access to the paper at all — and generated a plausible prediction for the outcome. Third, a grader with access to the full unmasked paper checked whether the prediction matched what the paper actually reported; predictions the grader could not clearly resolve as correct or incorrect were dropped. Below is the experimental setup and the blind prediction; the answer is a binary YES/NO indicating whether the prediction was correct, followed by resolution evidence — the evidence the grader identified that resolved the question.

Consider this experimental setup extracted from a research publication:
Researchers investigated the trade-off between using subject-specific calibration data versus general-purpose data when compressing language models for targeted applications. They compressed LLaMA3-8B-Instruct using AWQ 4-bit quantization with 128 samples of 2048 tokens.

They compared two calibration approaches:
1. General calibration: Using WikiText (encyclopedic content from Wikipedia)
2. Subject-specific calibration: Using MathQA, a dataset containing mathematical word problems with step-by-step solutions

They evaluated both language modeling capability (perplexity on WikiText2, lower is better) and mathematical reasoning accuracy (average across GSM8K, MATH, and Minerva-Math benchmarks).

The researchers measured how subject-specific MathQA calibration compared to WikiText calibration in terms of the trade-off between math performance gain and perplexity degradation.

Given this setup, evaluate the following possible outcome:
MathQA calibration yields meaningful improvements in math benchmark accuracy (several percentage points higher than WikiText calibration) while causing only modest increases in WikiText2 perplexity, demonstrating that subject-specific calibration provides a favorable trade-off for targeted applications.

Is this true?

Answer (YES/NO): NO